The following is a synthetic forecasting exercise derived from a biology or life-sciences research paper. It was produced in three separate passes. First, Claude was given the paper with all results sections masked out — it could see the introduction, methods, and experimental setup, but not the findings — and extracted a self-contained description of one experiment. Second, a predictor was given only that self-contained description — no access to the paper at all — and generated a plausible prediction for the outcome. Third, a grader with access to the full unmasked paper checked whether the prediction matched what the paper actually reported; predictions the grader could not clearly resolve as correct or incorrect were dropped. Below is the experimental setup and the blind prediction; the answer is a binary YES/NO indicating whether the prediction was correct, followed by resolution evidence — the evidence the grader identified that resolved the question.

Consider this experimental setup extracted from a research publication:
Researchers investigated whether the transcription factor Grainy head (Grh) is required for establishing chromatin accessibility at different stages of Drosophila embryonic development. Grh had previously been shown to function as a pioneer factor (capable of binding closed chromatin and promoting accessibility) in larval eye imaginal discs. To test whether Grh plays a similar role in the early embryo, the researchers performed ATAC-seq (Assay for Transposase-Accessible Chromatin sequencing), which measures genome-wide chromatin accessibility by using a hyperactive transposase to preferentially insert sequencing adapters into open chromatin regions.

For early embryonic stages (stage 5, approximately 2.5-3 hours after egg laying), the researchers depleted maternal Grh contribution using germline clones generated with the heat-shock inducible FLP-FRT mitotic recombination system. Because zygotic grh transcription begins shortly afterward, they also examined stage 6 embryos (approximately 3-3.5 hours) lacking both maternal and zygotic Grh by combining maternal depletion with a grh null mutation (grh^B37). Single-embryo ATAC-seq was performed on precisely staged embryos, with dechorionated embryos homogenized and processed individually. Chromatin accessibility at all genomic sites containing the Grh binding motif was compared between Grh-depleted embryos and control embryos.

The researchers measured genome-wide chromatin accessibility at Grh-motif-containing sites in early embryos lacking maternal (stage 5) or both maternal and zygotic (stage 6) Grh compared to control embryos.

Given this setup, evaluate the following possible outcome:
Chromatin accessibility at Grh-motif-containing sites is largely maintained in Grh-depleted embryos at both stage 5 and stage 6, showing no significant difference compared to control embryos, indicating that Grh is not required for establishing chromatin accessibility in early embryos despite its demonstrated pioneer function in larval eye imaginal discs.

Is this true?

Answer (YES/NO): YES